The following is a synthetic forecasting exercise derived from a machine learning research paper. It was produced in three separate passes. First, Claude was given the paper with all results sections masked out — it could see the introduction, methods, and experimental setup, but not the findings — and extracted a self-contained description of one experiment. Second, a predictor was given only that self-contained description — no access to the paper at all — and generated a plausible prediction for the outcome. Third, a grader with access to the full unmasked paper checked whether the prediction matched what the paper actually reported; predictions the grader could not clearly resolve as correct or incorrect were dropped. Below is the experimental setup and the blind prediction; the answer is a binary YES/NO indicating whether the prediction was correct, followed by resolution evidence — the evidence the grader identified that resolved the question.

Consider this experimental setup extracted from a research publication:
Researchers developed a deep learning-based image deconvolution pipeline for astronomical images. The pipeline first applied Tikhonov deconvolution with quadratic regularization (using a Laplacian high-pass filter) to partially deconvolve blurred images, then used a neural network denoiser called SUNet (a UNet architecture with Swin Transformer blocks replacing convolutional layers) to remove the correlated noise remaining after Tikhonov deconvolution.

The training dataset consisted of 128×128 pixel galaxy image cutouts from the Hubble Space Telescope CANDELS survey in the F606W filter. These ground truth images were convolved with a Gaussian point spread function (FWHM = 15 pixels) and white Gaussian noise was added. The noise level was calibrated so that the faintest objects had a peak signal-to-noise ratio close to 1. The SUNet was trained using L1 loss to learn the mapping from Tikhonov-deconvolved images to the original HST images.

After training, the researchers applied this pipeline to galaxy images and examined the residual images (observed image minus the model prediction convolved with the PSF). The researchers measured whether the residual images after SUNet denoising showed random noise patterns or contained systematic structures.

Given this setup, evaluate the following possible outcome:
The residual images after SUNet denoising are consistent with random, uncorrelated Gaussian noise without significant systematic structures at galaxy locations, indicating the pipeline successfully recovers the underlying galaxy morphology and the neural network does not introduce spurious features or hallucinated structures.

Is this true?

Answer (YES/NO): NO